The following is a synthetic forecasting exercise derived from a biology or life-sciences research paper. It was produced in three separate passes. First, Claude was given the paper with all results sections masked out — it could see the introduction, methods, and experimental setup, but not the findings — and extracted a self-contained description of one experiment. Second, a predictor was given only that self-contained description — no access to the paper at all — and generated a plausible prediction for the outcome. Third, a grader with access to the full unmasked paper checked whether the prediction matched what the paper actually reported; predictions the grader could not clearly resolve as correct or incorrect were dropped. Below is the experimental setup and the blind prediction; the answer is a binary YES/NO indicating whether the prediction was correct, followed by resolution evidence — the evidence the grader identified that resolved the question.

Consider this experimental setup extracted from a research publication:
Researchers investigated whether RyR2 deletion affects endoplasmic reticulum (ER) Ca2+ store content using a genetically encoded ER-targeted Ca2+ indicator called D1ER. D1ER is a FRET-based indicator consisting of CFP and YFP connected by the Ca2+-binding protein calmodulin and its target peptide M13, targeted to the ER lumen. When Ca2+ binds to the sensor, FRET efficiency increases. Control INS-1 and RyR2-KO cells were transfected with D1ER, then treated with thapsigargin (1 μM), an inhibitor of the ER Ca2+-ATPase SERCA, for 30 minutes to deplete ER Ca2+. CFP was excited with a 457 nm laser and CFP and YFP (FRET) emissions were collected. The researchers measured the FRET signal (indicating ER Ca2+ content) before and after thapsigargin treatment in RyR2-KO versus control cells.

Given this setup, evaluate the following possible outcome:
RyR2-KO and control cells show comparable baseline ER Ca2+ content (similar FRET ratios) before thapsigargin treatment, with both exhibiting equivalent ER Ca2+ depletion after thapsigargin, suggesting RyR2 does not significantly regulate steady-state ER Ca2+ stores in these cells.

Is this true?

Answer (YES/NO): YES